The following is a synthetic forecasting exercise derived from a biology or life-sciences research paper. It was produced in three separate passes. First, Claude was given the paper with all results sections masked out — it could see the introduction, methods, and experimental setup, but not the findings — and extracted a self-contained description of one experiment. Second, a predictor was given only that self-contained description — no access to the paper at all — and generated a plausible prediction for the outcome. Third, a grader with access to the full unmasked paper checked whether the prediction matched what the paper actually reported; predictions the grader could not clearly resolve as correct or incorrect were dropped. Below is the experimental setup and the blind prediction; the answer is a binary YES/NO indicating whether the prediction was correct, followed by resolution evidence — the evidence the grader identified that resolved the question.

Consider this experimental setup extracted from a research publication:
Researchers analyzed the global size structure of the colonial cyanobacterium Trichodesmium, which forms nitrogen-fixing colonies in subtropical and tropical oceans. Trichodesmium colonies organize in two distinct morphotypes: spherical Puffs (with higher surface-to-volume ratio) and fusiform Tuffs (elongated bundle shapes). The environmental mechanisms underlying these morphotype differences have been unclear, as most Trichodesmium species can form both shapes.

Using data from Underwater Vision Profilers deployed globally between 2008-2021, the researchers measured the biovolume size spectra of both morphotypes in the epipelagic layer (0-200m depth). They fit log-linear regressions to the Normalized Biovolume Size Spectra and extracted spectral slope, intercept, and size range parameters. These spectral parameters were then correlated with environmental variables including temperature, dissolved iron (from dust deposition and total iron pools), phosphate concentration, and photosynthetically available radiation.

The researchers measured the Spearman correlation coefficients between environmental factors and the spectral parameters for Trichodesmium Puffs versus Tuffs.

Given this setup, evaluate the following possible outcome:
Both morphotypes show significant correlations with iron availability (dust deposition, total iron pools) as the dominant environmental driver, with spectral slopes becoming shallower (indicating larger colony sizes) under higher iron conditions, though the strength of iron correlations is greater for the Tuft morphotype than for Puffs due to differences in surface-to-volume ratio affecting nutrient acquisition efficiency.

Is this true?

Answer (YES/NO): NO